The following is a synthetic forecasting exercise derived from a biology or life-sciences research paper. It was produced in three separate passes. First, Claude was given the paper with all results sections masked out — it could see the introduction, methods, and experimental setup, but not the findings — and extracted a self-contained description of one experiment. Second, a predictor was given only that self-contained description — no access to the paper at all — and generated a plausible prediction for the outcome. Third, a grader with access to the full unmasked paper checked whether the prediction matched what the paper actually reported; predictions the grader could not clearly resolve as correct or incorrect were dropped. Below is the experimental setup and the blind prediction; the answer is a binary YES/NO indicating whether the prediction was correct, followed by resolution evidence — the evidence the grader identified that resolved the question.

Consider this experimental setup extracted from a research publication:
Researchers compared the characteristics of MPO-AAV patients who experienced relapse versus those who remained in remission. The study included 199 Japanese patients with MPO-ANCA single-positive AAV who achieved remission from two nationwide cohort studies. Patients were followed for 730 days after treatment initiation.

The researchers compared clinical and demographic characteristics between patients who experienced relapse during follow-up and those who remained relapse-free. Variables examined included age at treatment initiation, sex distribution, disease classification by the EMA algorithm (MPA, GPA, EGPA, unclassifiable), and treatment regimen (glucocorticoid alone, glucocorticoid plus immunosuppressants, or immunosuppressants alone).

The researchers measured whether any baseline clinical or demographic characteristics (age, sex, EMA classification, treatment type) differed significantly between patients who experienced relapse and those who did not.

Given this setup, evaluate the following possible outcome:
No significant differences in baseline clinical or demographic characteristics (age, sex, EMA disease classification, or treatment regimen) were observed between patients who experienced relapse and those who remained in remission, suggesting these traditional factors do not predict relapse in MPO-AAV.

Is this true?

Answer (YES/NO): YES